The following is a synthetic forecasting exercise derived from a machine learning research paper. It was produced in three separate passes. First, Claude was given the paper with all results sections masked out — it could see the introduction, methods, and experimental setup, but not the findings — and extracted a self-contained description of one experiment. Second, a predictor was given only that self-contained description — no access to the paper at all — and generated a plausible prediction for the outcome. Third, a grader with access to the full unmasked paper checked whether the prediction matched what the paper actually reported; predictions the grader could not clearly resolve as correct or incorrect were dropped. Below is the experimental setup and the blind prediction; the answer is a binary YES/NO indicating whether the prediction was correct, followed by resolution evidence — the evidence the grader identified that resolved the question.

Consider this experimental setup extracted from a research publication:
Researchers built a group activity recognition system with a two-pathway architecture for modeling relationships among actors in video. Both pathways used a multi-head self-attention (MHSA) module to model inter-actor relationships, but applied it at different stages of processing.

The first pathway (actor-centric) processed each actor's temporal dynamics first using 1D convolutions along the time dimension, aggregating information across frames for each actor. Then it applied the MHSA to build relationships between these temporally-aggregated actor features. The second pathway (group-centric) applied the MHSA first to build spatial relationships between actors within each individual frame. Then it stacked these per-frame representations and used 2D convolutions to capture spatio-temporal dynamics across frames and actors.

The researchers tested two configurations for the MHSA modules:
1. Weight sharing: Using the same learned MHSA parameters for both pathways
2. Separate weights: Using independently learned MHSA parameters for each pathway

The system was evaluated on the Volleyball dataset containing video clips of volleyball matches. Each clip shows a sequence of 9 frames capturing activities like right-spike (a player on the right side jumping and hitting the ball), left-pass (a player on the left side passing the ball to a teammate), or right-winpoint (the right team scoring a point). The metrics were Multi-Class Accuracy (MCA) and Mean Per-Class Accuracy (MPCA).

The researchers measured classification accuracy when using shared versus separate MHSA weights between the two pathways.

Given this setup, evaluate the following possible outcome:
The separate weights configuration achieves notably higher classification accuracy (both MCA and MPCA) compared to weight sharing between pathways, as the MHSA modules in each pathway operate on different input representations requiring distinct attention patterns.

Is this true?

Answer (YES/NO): NO